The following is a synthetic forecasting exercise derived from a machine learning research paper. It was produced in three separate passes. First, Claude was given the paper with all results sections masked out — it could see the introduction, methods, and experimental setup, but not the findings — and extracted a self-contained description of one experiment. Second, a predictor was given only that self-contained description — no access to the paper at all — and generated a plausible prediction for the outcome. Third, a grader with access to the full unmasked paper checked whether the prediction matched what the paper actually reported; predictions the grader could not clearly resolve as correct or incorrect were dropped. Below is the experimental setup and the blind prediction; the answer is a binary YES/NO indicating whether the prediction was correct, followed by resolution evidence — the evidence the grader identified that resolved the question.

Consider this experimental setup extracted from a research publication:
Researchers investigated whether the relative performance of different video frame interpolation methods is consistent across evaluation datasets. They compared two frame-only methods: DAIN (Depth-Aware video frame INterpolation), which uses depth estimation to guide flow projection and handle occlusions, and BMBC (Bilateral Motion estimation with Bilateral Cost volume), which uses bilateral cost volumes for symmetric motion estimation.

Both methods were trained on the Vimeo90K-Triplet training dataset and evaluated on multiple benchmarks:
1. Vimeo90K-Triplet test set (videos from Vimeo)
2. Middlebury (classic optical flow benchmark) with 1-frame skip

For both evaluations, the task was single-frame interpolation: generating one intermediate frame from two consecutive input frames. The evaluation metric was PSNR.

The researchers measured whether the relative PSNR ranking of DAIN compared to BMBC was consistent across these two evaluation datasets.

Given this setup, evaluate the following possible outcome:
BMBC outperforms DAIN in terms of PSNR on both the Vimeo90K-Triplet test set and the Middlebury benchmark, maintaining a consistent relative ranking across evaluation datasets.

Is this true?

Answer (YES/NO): NO